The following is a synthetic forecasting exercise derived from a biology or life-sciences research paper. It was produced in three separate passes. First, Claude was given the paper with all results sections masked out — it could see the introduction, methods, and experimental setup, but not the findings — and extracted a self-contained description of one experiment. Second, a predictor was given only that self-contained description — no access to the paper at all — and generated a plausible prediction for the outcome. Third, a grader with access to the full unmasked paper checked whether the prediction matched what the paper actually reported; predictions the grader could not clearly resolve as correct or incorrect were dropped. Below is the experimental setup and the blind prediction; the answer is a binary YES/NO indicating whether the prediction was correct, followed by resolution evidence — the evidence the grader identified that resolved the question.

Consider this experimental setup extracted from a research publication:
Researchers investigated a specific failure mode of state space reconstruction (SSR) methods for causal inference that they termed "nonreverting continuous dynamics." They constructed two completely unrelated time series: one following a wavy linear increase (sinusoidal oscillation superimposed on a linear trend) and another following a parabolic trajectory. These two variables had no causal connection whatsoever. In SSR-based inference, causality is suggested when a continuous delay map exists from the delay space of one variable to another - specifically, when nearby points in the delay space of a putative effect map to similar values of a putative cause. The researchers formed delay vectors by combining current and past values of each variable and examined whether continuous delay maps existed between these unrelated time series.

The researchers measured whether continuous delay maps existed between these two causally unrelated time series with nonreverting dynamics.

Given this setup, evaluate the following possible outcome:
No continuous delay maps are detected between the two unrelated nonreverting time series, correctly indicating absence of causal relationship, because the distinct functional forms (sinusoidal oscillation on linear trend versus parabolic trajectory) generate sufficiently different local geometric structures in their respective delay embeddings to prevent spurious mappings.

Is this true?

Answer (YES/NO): NO